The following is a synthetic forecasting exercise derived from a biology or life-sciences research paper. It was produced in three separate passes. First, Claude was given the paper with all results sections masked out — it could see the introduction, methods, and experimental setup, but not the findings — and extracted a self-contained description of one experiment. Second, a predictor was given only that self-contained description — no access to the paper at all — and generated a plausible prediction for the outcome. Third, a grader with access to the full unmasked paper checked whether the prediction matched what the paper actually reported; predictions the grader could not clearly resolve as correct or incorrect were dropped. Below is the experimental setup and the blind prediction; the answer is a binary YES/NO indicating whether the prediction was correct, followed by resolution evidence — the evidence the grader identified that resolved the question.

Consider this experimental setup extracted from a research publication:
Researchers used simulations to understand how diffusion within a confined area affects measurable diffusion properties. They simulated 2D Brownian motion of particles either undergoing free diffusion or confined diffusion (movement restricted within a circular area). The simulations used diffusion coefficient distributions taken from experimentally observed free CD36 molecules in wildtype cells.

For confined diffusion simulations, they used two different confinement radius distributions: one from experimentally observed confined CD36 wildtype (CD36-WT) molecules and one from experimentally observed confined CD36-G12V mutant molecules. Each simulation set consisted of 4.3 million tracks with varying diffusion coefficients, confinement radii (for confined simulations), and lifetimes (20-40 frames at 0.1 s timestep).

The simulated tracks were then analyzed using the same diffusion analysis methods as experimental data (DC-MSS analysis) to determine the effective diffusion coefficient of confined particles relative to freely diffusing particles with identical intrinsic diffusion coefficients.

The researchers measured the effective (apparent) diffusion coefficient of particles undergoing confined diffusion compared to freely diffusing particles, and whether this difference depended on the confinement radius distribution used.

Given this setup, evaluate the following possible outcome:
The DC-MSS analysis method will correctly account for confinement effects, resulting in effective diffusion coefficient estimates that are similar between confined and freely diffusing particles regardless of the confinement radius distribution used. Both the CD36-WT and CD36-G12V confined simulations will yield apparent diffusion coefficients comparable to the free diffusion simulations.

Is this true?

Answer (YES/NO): NO